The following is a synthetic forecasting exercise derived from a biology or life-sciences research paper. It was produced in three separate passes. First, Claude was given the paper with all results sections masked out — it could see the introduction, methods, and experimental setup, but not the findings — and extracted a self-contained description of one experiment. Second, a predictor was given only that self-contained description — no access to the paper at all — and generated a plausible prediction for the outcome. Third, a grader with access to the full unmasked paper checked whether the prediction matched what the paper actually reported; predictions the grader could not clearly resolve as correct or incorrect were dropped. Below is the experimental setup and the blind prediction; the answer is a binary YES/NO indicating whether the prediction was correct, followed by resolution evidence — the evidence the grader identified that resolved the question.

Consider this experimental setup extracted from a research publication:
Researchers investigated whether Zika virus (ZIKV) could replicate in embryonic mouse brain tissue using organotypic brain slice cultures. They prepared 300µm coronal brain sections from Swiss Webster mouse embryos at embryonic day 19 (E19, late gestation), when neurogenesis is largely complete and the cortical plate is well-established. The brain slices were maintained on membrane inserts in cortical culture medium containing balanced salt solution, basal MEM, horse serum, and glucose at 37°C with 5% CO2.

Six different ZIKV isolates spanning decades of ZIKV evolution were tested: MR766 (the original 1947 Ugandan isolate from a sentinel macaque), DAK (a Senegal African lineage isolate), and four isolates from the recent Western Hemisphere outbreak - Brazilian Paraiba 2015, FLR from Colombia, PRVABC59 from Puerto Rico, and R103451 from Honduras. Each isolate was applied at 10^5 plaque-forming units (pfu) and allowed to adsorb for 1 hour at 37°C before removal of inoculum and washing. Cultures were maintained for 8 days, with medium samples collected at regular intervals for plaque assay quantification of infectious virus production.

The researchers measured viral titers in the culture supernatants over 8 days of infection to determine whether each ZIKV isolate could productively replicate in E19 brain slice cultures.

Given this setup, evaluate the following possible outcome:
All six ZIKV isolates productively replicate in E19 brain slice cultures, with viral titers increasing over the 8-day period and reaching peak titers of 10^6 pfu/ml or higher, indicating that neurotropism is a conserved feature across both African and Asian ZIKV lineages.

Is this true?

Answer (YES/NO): NO